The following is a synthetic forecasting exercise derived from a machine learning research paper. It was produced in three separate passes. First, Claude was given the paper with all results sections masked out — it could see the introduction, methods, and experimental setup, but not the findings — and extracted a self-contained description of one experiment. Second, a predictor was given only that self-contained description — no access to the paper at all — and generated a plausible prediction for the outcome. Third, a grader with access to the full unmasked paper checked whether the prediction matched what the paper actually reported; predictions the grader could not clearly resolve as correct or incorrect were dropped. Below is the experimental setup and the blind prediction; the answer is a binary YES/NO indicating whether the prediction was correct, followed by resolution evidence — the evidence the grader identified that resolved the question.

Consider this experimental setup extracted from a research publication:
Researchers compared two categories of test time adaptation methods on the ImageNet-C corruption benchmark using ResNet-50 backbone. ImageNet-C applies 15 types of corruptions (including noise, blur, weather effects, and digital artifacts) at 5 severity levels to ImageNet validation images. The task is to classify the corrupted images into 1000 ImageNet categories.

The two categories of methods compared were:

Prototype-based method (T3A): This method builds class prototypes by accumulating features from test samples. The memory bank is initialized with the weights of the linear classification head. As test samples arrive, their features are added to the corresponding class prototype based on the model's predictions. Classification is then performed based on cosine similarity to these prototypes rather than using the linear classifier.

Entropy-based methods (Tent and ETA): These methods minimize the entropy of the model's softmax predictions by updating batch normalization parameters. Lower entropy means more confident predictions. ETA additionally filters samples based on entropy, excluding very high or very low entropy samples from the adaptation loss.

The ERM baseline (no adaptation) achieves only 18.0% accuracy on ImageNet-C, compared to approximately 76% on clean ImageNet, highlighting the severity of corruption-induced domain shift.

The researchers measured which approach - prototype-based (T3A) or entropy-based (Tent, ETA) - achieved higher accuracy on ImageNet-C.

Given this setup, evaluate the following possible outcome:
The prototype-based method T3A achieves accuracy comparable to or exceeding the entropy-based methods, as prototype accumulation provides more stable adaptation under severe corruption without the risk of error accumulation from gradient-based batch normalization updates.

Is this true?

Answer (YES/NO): NO